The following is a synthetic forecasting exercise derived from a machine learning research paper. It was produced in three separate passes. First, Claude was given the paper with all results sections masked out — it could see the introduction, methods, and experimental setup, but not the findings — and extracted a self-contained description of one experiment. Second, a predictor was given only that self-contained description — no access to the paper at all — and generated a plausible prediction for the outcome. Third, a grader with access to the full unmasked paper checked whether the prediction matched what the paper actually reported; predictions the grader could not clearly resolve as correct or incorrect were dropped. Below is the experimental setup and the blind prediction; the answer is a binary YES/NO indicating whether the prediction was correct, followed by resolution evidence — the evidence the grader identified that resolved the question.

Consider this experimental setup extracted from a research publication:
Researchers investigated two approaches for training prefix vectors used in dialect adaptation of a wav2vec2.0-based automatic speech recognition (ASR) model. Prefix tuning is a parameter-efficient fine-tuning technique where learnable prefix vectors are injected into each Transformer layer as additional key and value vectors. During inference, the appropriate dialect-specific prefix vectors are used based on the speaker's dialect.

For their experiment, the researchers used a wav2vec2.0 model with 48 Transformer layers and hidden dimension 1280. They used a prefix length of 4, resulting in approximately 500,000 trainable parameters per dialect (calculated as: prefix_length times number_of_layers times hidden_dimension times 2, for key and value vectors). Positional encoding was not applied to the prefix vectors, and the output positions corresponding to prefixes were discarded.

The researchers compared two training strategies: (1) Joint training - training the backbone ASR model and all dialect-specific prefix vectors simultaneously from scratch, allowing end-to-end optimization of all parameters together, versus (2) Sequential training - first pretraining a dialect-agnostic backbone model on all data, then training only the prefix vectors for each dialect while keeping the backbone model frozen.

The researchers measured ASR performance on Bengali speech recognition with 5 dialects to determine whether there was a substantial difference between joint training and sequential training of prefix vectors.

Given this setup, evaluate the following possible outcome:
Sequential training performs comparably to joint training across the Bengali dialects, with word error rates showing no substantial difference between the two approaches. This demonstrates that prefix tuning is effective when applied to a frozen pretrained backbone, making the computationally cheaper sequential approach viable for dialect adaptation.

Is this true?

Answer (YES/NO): YES